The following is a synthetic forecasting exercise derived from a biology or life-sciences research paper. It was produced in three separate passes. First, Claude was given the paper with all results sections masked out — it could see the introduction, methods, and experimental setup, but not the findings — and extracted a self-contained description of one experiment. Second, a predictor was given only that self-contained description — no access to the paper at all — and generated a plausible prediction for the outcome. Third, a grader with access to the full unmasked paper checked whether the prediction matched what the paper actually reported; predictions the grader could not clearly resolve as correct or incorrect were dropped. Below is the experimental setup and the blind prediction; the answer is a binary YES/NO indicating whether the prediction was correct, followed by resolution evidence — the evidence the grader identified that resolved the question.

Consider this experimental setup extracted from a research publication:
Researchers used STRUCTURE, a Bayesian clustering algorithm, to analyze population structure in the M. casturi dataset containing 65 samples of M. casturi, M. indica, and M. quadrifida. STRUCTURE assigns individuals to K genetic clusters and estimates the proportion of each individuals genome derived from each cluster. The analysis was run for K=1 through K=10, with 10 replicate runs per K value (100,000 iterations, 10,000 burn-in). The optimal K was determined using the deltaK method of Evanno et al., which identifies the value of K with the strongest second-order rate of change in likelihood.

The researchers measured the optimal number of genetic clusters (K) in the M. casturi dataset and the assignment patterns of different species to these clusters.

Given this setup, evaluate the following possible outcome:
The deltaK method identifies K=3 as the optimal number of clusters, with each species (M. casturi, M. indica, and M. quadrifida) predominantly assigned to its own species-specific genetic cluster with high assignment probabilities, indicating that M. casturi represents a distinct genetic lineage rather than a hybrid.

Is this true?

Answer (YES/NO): NO